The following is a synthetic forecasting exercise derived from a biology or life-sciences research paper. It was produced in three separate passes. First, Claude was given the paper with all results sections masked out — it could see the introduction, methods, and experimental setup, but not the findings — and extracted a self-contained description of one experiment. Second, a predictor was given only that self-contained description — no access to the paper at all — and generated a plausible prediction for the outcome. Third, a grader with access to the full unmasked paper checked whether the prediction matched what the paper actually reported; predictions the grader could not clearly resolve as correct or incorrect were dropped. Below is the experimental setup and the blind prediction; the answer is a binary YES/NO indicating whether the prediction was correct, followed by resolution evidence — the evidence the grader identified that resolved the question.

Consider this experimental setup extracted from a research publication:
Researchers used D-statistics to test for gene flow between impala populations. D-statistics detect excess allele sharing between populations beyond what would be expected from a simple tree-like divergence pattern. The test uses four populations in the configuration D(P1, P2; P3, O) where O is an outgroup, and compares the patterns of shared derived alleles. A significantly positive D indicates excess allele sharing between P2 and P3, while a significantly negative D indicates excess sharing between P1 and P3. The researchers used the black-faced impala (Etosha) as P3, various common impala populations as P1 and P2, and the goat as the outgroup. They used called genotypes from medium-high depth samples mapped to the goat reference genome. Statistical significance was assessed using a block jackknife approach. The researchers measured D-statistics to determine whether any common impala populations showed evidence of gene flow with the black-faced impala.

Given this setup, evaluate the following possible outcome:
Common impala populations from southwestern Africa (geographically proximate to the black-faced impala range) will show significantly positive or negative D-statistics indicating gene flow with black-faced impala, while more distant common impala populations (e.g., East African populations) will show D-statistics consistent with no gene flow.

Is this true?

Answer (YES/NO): NO